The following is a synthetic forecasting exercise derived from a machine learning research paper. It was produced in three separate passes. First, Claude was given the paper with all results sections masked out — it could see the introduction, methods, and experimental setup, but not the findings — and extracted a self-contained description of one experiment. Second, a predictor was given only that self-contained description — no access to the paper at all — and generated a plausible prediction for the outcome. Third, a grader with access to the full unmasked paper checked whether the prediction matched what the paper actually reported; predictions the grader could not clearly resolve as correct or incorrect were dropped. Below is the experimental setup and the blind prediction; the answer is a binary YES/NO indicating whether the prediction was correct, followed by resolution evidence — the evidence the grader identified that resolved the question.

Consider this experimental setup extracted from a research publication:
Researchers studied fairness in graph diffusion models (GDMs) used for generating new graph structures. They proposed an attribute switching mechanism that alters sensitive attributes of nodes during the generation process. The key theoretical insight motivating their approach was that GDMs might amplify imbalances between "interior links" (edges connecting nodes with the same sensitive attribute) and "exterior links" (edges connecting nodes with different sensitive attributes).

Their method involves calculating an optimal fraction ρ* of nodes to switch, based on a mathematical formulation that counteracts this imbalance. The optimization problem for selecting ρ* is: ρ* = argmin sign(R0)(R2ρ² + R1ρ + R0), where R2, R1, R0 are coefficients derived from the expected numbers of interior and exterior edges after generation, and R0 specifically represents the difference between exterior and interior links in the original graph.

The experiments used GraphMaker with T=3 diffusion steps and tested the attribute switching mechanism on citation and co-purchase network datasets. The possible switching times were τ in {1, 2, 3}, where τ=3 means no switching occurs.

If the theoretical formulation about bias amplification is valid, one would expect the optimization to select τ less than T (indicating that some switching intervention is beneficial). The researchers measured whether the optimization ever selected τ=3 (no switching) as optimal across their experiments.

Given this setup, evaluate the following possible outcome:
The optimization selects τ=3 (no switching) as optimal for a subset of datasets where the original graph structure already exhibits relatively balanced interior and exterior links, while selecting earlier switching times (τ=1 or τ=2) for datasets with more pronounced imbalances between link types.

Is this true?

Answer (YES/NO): NO